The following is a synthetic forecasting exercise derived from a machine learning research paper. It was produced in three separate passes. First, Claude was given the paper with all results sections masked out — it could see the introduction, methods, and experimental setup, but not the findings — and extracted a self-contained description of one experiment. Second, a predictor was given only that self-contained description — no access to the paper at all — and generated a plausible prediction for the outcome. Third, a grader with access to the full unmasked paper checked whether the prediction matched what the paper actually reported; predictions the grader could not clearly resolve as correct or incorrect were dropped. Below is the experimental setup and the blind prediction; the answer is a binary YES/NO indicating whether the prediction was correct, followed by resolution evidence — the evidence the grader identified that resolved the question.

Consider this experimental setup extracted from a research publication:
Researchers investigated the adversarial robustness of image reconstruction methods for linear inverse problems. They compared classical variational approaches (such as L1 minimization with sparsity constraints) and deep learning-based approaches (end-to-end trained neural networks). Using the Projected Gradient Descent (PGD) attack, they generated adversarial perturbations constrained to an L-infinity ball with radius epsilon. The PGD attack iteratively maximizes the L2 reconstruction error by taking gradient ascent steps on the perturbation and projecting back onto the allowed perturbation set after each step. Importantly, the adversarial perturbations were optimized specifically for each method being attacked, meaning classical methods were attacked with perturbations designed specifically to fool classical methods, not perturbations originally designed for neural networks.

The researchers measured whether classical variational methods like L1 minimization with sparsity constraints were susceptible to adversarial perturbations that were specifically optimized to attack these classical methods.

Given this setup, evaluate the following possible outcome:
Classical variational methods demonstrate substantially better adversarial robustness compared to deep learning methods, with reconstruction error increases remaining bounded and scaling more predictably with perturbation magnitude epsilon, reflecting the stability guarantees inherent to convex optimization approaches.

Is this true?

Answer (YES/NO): NO